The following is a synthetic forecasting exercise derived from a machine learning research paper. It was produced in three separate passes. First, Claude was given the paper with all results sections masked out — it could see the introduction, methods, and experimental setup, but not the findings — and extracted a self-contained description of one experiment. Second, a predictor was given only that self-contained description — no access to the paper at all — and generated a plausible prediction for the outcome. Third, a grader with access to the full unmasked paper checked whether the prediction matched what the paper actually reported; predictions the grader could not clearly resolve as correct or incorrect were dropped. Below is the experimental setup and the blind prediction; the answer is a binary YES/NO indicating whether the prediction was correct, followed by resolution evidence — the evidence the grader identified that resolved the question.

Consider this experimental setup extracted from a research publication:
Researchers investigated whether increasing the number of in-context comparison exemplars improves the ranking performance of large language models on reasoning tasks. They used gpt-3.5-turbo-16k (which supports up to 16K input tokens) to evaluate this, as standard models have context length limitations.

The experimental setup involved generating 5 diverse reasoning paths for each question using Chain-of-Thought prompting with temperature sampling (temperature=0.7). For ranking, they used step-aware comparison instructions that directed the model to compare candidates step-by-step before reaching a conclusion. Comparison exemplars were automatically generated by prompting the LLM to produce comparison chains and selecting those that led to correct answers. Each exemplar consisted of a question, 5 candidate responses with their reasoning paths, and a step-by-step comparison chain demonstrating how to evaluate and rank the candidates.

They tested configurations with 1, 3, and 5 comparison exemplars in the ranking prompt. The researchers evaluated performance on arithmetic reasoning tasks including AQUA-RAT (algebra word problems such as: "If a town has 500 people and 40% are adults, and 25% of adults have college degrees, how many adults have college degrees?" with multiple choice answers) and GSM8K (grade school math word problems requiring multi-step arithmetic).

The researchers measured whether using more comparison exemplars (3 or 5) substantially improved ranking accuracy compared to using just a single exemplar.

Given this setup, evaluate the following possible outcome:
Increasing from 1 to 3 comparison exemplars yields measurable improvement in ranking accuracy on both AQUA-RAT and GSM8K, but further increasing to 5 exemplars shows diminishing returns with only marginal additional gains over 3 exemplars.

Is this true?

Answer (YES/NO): NO